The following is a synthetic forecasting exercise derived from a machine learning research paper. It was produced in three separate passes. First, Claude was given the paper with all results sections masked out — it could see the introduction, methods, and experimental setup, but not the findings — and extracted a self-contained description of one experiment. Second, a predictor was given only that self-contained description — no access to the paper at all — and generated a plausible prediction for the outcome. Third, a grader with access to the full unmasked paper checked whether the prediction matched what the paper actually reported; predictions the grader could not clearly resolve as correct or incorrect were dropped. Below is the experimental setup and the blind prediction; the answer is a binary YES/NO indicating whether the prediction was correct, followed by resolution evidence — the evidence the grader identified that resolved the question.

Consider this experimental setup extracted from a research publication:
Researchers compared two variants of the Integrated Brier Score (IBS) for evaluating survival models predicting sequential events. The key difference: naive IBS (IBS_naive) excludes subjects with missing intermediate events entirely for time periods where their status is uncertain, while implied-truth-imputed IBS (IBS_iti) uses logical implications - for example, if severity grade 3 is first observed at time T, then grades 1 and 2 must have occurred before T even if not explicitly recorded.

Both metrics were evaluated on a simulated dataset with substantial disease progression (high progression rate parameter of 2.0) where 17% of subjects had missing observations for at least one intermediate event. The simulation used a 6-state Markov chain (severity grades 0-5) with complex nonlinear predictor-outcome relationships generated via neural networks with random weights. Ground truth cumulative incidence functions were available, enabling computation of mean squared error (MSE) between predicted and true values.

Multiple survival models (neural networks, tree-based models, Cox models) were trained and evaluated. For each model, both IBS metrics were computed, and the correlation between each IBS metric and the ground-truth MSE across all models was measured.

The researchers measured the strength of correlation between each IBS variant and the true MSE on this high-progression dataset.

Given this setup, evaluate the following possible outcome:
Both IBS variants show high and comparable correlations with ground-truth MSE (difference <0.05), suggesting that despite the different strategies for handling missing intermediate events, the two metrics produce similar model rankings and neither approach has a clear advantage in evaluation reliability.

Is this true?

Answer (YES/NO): NO